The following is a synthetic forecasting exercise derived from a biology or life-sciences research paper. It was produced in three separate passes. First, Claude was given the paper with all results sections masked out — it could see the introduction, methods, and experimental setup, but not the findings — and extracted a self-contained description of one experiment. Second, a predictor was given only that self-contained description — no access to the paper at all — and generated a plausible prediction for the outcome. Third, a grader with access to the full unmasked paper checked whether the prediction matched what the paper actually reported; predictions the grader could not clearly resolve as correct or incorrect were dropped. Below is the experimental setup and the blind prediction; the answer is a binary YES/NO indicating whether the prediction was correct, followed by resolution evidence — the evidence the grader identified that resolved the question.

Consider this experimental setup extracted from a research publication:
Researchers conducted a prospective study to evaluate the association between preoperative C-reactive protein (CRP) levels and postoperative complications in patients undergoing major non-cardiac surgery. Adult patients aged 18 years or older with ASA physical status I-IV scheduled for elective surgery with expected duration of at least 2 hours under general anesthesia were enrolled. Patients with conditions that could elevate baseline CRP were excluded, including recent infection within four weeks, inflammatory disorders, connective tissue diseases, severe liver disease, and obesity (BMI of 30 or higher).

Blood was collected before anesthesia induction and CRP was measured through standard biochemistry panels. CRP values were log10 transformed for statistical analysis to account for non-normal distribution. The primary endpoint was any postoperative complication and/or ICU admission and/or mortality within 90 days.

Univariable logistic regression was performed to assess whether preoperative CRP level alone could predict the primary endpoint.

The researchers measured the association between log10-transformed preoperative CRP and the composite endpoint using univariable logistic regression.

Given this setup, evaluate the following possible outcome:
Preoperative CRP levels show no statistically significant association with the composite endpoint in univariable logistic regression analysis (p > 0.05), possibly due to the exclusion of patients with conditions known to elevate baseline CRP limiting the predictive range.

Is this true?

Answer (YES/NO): YES